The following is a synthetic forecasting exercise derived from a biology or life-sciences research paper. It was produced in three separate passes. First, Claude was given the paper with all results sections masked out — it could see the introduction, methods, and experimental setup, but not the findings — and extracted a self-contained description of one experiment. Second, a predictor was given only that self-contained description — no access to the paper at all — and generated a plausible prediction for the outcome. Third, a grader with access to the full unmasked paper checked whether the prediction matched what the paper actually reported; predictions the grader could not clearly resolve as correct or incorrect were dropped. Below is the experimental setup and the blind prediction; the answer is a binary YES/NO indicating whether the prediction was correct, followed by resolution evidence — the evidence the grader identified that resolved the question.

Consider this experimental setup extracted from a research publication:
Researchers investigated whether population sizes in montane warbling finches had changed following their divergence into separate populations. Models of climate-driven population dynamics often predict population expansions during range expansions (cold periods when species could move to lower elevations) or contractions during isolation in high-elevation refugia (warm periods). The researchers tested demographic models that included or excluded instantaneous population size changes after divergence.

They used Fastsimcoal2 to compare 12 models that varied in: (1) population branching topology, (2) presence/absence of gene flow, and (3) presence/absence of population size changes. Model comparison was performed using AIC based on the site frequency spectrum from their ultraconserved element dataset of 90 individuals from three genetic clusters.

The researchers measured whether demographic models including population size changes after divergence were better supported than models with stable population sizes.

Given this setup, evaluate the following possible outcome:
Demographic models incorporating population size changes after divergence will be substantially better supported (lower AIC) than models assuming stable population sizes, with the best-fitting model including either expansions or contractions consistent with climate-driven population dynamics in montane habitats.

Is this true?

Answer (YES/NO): NO